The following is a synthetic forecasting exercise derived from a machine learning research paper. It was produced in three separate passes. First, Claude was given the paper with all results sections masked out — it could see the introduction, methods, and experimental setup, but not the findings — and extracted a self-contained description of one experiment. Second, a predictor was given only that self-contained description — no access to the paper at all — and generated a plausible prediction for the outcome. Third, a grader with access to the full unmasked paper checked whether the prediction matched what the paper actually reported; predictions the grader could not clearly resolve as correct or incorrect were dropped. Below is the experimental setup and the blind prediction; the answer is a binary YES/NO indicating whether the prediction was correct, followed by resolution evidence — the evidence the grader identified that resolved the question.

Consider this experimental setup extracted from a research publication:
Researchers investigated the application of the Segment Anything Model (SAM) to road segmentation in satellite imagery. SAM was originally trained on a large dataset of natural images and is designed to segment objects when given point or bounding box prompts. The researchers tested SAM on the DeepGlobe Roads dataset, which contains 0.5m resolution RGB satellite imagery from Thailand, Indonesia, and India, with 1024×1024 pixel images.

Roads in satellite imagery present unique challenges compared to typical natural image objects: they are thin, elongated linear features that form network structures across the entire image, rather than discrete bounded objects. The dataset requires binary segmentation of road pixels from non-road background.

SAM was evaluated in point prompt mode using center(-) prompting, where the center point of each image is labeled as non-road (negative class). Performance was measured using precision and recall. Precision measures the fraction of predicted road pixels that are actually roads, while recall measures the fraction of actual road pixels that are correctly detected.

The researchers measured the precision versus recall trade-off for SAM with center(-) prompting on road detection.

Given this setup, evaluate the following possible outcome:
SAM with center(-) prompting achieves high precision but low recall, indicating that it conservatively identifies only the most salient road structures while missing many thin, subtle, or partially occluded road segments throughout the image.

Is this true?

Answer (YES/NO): NO